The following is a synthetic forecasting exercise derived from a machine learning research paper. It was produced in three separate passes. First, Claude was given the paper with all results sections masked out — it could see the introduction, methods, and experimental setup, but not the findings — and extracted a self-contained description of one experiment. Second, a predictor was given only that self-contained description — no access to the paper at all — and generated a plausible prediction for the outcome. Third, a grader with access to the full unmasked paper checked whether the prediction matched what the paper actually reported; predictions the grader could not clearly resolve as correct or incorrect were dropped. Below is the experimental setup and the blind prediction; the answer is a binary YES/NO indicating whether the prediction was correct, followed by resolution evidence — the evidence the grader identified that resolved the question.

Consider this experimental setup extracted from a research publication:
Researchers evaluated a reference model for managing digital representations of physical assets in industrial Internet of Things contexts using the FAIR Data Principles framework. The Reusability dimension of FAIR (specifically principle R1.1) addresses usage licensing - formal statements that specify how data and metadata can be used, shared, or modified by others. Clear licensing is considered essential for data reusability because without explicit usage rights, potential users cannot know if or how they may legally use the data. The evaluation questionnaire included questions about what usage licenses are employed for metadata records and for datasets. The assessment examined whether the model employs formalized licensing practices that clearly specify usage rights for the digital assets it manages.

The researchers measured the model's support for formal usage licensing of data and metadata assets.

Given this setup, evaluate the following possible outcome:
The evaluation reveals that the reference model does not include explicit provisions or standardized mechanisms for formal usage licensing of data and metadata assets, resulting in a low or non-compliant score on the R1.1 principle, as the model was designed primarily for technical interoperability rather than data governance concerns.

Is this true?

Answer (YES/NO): NO